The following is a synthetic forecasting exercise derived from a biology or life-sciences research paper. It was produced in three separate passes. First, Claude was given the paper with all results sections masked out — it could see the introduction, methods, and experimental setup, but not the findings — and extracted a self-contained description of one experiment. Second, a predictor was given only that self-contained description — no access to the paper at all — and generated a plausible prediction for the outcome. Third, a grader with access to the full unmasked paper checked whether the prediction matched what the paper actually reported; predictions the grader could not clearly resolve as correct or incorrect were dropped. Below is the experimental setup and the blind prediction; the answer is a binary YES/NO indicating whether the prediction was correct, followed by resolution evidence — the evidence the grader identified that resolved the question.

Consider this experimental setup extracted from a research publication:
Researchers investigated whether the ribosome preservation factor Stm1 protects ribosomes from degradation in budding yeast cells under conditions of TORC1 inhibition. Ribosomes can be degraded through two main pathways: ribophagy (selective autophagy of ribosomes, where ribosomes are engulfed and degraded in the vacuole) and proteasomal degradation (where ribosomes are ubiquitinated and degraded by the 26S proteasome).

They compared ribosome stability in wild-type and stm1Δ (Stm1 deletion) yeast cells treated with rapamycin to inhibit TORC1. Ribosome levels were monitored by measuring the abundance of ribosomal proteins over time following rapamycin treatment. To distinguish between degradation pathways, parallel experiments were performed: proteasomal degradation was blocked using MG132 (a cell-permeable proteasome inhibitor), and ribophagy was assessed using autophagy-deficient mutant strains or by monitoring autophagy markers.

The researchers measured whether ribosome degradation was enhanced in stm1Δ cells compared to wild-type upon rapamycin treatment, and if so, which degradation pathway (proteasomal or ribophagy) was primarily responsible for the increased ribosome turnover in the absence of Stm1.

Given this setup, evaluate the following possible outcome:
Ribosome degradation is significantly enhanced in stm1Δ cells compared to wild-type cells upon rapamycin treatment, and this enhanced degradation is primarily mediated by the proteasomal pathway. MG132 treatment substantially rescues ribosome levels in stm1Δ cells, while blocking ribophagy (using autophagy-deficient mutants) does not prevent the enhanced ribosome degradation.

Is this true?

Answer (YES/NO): YES